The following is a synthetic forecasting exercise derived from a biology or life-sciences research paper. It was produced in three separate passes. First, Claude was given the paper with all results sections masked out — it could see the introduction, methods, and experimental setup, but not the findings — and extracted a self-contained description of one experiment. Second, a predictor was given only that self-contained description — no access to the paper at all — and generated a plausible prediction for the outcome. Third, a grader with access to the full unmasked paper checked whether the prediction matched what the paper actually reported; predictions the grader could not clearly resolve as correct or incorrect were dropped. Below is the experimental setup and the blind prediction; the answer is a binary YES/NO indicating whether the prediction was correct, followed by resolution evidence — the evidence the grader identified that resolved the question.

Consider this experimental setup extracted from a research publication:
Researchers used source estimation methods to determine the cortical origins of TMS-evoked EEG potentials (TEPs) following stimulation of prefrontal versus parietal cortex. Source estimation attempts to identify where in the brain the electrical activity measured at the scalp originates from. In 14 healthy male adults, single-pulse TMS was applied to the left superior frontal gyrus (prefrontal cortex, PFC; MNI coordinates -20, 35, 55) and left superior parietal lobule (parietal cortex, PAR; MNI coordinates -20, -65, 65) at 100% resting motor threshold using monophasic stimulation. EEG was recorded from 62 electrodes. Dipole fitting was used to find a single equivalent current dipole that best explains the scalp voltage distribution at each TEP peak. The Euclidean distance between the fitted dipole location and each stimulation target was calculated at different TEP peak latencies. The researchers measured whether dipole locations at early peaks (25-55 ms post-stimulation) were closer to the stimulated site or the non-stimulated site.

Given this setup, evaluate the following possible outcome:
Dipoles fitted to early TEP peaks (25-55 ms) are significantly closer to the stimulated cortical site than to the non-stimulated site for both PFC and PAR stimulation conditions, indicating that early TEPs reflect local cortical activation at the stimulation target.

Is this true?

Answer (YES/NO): NO